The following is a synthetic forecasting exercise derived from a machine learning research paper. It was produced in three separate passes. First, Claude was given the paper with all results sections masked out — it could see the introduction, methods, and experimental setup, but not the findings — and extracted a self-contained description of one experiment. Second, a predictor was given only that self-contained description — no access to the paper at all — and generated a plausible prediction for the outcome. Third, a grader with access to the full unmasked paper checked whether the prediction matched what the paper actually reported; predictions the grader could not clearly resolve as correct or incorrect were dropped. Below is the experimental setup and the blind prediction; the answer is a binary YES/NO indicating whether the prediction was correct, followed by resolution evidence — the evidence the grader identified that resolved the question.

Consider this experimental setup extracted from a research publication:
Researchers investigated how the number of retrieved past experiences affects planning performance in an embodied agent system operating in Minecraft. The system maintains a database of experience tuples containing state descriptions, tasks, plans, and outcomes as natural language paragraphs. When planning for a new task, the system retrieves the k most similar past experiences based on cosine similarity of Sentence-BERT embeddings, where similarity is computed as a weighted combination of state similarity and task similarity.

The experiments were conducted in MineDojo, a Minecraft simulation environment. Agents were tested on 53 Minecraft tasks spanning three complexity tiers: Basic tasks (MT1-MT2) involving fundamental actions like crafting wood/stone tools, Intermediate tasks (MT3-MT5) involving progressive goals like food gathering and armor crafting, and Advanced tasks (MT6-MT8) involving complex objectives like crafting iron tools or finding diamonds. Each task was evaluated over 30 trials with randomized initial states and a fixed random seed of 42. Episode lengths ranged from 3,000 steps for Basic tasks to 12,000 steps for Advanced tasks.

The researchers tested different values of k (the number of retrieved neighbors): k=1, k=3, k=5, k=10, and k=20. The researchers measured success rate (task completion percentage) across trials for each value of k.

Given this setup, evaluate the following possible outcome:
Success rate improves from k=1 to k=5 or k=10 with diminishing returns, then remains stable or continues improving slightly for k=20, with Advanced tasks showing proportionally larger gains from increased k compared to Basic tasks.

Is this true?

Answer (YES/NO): NO